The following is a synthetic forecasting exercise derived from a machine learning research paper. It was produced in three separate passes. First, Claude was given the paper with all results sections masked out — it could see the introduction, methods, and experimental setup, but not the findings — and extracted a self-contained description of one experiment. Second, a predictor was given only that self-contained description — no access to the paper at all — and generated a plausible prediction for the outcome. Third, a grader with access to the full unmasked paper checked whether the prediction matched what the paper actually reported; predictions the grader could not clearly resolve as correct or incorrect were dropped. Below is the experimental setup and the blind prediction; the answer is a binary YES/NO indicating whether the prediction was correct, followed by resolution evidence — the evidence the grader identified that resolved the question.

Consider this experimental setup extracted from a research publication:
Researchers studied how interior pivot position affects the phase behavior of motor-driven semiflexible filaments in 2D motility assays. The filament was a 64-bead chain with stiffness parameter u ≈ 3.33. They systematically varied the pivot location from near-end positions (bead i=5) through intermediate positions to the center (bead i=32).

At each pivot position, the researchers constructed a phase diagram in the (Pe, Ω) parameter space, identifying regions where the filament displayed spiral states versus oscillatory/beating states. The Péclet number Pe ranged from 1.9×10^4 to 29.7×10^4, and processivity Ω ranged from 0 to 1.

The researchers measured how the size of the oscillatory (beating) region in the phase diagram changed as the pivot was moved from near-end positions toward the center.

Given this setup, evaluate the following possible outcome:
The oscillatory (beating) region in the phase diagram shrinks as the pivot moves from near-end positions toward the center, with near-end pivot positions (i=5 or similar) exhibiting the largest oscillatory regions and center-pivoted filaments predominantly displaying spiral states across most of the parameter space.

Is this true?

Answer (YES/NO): NO